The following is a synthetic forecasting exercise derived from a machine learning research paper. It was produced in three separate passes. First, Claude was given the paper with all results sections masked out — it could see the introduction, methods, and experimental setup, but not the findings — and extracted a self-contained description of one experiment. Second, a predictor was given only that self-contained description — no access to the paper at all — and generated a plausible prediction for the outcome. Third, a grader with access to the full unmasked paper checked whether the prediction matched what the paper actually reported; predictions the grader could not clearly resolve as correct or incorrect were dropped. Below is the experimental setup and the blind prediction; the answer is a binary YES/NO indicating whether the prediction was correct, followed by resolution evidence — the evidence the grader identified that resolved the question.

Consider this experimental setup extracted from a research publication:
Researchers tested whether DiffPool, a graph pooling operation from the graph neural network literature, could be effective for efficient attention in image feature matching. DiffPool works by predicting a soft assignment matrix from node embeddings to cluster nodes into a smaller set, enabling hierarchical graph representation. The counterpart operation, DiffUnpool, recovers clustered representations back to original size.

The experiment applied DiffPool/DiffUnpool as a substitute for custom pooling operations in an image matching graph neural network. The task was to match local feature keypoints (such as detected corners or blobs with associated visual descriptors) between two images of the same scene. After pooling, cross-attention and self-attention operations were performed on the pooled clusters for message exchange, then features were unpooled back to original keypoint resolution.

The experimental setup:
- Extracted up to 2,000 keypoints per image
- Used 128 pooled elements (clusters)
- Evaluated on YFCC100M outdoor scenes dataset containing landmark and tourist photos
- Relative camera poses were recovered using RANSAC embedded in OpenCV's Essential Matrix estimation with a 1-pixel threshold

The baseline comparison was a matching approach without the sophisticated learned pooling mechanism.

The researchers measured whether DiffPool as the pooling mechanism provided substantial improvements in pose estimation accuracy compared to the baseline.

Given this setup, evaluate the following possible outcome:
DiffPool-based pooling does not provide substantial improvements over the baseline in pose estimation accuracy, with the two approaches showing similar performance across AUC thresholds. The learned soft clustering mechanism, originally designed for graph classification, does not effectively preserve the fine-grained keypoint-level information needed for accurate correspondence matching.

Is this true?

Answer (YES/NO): YES